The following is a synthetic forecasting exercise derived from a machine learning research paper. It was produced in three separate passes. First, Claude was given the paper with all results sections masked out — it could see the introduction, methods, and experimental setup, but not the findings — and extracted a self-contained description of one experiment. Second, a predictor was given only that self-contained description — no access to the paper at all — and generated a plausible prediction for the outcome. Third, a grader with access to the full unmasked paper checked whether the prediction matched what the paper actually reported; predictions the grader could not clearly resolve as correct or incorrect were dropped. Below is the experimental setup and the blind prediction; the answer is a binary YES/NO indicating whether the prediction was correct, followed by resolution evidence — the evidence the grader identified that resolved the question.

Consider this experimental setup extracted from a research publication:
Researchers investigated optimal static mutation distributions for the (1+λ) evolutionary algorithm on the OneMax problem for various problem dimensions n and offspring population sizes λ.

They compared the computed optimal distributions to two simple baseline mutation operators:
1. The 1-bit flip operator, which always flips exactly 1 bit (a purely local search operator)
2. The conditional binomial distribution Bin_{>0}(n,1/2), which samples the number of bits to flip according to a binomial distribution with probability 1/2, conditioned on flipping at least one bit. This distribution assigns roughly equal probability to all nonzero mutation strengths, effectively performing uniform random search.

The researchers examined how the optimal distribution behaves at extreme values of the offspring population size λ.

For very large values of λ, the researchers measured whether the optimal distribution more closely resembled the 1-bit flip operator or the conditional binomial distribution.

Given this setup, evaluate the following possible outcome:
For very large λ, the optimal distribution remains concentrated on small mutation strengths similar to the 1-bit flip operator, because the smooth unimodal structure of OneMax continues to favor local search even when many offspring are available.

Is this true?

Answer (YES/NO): NO